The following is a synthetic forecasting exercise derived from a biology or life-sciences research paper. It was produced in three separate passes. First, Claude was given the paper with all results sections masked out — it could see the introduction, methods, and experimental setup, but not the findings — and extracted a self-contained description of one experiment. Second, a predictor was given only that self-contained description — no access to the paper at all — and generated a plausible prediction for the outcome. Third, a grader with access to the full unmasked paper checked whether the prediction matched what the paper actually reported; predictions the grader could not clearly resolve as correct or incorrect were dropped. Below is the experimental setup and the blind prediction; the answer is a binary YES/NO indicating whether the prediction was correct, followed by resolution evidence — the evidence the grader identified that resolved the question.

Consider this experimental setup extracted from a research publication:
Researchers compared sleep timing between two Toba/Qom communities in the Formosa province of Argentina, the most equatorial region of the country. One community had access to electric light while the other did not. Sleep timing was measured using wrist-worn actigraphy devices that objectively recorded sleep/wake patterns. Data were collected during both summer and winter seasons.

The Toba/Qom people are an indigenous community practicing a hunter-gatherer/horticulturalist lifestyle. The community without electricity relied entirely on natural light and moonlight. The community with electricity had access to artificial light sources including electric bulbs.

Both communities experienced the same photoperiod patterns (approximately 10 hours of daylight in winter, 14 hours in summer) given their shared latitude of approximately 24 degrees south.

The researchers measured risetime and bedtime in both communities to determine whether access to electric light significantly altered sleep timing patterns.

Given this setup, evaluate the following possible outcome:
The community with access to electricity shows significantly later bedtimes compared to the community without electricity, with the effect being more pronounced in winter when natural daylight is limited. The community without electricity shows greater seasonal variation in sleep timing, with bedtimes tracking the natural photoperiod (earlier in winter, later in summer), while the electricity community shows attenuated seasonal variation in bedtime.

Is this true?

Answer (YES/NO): NO